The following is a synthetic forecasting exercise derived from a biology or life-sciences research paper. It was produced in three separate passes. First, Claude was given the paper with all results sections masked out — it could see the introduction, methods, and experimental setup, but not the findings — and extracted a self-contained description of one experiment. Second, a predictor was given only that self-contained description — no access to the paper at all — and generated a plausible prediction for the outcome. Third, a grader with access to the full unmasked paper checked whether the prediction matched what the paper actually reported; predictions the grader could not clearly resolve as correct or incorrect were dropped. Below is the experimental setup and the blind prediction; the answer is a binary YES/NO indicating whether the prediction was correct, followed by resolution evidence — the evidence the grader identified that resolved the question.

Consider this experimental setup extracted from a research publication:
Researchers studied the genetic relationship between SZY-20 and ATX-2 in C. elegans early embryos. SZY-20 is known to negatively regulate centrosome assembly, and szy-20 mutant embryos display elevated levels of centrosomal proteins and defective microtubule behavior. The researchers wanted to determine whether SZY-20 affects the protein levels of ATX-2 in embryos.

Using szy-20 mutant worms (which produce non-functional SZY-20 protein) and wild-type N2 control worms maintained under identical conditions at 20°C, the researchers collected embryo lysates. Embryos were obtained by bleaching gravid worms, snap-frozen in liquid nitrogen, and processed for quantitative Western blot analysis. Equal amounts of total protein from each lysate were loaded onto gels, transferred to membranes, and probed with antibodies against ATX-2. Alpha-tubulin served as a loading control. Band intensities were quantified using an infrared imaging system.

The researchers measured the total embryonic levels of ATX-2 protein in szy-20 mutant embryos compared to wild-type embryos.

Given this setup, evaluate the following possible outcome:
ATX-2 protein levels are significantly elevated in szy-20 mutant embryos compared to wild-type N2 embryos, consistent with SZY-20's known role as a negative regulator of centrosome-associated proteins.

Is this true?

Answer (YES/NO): NO